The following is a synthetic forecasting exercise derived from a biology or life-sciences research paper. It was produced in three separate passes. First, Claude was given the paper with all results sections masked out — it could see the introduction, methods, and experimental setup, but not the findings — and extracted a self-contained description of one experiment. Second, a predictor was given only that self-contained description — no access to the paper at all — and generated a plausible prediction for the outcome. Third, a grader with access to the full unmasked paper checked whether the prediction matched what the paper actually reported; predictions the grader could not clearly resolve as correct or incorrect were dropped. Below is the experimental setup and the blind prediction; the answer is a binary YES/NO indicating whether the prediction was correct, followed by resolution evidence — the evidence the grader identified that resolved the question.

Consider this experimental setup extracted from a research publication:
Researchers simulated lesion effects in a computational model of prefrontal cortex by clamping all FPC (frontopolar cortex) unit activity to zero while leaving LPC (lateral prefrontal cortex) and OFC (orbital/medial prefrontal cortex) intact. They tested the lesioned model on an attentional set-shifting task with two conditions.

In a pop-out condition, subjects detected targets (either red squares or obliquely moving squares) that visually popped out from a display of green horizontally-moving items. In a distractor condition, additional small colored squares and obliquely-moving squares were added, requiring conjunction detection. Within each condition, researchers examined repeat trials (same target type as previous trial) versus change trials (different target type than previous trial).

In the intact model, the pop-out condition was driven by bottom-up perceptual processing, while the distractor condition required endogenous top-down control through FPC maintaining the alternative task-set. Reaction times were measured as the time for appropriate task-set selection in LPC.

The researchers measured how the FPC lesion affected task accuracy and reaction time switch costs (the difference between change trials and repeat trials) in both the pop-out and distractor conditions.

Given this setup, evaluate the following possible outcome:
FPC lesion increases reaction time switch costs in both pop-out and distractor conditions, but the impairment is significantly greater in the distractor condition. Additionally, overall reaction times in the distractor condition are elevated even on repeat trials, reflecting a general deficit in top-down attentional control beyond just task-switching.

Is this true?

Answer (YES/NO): NO